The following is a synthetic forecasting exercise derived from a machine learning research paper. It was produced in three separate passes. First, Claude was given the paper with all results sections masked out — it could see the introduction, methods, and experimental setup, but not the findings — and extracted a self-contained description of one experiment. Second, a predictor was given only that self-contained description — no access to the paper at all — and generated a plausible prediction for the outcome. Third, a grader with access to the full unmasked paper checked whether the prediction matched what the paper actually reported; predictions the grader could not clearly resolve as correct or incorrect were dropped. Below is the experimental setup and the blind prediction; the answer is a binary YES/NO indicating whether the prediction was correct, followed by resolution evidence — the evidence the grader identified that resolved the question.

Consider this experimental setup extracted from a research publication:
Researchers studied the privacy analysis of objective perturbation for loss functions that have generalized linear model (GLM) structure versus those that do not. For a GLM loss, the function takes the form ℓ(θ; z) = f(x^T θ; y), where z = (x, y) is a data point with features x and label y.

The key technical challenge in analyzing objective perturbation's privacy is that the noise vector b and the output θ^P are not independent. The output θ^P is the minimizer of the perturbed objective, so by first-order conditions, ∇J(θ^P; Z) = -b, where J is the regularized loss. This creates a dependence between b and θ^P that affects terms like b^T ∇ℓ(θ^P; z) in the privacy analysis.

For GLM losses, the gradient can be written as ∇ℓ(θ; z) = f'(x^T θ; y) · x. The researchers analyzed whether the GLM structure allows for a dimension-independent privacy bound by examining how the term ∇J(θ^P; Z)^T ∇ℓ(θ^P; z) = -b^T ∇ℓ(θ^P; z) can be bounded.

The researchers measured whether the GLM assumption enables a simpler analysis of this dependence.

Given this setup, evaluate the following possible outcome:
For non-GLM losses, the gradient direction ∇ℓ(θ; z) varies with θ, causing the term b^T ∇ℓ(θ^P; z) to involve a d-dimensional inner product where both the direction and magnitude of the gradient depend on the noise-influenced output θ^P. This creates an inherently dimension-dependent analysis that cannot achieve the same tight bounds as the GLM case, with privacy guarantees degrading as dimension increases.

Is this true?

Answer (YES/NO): YES